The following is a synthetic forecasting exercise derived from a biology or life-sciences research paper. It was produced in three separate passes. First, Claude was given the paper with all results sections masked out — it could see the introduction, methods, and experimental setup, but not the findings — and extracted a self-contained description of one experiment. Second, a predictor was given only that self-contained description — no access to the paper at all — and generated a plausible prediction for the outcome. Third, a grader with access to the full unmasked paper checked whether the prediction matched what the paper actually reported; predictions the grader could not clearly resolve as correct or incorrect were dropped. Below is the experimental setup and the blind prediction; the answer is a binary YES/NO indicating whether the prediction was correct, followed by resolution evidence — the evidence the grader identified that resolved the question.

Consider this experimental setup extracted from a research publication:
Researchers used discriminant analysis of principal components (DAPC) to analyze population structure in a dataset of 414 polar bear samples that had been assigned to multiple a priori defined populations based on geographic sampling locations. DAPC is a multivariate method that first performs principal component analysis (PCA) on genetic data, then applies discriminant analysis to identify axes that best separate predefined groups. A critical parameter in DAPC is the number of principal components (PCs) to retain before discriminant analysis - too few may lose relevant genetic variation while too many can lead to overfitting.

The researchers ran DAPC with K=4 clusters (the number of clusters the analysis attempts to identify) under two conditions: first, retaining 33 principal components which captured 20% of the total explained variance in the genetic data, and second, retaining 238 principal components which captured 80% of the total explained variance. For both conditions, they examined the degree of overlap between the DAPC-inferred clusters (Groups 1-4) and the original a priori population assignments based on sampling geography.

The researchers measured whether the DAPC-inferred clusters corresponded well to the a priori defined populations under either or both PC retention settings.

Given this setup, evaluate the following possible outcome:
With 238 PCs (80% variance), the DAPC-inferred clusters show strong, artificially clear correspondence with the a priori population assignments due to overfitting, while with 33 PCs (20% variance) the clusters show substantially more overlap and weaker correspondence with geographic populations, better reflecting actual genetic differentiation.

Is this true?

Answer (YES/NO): NO